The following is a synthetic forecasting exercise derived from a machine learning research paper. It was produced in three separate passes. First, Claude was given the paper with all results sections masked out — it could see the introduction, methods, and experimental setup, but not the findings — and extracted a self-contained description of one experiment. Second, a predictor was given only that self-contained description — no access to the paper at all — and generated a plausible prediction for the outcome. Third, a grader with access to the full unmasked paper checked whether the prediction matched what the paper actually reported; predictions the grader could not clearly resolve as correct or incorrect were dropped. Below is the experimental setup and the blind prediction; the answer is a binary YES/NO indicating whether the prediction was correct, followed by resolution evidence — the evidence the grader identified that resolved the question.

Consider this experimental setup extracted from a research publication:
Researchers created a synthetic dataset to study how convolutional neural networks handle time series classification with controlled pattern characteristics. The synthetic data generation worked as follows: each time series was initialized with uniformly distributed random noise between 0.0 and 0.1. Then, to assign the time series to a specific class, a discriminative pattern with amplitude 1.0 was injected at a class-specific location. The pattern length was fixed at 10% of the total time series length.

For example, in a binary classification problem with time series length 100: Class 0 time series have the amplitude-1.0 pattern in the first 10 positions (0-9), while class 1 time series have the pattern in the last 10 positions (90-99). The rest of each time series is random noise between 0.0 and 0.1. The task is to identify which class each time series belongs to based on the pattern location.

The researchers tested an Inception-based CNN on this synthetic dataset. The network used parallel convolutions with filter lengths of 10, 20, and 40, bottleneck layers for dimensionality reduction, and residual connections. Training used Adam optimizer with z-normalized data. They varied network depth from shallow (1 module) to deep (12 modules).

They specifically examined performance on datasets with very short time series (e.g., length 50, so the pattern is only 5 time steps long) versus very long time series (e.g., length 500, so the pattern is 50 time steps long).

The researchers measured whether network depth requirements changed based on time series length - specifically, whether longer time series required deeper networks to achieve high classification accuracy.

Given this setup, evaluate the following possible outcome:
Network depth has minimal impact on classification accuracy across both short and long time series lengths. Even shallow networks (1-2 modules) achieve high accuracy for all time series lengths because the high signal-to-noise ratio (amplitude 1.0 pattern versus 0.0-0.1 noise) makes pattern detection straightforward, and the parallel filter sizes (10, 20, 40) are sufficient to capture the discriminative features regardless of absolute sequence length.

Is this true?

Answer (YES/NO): NO